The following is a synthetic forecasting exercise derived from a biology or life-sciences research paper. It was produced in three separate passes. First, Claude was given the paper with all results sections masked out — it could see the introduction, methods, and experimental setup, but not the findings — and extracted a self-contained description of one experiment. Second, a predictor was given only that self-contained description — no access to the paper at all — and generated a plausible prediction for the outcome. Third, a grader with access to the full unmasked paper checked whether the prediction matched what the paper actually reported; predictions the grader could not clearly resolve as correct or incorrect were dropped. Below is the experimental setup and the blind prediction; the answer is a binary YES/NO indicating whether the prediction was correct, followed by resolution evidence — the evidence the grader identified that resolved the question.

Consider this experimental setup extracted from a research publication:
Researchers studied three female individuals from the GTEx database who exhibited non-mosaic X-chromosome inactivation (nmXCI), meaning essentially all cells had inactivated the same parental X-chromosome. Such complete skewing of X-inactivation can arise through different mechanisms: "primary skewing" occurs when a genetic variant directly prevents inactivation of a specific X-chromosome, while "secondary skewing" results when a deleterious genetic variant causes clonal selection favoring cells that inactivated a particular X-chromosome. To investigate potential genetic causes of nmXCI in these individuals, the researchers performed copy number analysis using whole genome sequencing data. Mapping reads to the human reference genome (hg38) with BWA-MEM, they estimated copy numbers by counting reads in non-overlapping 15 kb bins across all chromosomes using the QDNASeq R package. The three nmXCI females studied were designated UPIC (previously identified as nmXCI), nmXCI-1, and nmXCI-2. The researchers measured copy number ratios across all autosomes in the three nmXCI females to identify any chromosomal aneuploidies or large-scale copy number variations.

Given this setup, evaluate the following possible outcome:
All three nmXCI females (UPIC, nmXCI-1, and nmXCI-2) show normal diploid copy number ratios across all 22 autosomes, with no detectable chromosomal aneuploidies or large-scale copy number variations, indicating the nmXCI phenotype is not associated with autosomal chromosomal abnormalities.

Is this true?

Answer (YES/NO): NO